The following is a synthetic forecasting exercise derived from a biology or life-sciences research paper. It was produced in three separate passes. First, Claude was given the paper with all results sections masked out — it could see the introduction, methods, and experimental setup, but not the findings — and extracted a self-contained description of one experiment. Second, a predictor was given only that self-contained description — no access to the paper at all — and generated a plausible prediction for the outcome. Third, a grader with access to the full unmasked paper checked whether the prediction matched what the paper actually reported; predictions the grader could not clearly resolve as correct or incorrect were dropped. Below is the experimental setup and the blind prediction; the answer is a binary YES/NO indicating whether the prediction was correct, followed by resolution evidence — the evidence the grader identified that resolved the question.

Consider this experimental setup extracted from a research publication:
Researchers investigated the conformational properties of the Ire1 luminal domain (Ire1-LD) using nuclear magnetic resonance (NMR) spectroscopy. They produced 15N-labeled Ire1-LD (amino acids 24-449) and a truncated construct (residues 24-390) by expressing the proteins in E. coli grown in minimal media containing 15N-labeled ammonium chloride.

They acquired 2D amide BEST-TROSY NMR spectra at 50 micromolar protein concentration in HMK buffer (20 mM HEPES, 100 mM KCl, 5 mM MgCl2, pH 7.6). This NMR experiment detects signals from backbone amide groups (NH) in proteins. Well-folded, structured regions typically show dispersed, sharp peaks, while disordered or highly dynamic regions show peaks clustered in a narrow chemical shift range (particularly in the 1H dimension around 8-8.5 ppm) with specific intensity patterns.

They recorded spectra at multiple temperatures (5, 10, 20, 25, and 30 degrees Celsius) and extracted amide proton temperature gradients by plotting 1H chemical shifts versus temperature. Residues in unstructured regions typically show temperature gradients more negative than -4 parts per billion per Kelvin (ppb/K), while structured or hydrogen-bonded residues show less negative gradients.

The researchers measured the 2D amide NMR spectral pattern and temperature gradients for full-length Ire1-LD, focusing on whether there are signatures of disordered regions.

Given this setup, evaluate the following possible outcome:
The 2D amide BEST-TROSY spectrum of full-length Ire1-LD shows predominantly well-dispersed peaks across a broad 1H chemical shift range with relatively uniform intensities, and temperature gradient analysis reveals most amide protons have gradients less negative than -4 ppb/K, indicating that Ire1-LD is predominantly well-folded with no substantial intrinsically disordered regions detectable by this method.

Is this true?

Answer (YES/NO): NO